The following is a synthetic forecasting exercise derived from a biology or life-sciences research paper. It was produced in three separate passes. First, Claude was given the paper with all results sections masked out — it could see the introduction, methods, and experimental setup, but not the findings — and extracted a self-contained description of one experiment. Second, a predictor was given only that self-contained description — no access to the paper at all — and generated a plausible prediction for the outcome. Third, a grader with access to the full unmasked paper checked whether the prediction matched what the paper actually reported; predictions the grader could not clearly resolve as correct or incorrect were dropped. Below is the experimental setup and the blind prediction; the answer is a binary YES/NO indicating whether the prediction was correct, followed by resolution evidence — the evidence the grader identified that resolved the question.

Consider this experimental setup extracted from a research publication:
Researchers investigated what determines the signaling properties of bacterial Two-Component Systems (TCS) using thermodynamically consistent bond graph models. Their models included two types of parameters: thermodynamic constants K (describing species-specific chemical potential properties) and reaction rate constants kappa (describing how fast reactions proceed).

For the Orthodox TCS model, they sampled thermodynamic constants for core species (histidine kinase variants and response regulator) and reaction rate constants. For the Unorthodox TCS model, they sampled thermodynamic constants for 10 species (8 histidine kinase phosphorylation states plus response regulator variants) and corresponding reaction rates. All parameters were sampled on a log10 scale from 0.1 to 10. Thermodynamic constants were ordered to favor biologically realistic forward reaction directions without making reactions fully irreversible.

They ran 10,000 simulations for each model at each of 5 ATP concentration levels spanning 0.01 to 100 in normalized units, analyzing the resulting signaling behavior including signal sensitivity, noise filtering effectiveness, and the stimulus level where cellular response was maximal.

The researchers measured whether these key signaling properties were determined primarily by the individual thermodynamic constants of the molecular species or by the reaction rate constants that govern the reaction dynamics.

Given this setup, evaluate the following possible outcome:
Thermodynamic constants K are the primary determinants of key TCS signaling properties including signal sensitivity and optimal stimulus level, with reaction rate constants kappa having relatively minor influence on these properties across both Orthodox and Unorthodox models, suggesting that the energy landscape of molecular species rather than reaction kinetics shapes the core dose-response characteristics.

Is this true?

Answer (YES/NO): NO